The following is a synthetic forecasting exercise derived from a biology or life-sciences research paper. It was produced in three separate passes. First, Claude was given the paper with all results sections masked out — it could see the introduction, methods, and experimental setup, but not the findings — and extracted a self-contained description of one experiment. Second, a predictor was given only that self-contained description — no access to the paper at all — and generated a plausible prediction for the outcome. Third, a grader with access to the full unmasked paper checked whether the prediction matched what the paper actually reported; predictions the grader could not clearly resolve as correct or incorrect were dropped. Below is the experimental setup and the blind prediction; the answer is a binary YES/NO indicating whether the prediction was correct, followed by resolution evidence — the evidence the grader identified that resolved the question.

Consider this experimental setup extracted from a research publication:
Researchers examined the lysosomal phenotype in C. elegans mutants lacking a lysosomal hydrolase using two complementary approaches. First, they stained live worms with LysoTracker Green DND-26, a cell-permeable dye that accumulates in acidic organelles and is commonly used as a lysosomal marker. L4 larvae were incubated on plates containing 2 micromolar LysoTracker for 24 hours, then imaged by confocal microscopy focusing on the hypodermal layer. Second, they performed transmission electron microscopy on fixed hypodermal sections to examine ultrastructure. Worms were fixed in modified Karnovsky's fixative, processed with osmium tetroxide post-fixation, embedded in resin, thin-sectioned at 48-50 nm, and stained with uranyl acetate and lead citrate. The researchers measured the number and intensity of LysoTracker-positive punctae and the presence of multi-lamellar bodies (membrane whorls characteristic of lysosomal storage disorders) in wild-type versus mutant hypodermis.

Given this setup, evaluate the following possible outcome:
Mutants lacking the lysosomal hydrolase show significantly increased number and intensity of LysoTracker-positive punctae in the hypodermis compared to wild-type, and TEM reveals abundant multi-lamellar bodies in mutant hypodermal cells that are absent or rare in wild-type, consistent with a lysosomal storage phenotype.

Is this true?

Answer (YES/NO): NO